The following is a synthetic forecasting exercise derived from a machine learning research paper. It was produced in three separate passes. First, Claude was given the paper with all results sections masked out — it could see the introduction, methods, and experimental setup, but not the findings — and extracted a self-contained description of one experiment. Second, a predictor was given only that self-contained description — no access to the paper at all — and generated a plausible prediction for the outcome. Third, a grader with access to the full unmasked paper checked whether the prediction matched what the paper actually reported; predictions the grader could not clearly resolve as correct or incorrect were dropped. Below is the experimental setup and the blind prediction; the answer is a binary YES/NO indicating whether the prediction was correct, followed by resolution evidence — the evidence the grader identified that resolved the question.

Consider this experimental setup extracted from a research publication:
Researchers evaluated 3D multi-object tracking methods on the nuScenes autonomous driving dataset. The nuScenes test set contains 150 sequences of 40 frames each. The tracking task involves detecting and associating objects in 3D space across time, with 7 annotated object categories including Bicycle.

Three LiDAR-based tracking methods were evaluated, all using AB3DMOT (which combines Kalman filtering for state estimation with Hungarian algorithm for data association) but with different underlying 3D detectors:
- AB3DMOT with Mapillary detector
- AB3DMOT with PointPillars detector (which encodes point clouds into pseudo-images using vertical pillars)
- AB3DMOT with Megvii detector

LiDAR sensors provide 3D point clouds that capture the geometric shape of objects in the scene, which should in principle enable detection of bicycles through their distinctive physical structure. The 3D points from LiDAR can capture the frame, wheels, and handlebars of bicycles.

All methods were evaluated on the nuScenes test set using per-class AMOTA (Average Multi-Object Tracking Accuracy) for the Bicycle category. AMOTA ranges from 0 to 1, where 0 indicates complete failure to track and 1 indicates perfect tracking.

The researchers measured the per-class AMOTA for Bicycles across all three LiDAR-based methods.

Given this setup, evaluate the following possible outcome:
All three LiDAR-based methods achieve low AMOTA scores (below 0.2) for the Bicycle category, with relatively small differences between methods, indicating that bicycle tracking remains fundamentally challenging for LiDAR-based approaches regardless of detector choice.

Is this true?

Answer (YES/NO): YES